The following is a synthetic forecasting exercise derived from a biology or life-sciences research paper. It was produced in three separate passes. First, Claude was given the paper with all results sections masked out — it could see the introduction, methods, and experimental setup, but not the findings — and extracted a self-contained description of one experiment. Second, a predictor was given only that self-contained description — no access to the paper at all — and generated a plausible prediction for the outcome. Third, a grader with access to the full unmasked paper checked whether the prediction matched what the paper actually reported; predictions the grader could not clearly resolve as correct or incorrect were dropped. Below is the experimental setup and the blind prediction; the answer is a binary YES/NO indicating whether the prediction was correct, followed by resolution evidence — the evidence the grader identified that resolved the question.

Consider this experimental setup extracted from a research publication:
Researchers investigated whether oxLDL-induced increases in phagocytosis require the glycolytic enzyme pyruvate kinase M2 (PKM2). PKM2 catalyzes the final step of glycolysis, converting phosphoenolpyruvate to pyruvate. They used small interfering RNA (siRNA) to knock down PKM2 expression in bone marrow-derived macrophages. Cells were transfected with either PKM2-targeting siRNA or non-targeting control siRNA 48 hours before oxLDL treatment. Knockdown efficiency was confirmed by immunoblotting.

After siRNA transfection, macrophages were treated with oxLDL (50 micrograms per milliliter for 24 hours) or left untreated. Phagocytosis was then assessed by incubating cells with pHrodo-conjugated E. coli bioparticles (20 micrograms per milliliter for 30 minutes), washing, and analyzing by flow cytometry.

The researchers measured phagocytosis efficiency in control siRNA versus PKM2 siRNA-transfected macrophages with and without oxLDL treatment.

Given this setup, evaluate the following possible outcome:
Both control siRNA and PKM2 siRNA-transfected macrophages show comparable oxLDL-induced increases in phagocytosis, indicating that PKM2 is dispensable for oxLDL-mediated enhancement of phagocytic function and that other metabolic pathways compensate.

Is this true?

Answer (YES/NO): NO